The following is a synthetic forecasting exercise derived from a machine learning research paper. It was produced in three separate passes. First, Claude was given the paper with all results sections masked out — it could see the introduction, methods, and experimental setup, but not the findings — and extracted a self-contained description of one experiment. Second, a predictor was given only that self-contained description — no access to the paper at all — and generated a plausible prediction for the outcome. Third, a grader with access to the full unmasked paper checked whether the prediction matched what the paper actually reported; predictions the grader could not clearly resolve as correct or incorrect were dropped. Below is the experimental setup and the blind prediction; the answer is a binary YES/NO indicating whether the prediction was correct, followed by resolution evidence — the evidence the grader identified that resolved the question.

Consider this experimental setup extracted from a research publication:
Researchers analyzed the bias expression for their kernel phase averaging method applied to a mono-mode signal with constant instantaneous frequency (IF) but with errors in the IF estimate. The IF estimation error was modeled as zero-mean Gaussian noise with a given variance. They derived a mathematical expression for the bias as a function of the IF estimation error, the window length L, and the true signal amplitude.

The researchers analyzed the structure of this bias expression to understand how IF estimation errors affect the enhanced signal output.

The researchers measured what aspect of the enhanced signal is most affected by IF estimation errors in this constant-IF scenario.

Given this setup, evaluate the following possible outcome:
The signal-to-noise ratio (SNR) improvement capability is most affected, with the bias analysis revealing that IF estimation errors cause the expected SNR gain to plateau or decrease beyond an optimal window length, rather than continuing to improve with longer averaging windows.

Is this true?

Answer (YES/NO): NO